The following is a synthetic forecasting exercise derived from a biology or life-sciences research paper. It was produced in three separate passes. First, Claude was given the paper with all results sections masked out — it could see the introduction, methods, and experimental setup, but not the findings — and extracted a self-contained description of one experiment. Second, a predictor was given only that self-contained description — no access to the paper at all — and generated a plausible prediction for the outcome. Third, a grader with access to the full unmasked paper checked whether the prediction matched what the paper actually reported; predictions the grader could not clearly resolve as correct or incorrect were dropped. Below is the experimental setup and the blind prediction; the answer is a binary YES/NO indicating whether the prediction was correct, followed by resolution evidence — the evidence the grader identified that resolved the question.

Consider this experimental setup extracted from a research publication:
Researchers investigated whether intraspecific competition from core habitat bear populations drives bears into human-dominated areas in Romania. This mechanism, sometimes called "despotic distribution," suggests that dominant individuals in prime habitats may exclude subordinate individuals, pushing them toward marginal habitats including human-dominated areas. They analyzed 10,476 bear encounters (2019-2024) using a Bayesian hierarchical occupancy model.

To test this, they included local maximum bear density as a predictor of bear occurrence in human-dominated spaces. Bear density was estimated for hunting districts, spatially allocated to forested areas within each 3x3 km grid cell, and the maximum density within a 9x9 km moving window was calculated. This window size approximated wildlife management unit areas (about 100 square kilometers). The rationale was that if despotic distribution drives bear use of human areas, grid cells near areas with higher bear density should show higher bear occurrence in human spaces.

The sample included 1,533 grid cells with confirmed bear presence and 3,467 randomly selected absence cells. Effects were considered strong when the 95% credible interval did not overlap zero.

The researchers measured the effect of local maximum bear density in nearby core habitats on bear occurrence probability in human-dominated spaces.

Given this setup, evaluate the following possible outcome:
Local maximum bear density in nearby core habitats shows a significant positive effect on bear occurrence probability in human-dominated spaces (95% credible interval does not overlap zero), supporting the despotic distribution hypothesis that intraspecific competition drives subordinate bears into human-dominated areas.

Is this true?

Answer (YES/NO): NO